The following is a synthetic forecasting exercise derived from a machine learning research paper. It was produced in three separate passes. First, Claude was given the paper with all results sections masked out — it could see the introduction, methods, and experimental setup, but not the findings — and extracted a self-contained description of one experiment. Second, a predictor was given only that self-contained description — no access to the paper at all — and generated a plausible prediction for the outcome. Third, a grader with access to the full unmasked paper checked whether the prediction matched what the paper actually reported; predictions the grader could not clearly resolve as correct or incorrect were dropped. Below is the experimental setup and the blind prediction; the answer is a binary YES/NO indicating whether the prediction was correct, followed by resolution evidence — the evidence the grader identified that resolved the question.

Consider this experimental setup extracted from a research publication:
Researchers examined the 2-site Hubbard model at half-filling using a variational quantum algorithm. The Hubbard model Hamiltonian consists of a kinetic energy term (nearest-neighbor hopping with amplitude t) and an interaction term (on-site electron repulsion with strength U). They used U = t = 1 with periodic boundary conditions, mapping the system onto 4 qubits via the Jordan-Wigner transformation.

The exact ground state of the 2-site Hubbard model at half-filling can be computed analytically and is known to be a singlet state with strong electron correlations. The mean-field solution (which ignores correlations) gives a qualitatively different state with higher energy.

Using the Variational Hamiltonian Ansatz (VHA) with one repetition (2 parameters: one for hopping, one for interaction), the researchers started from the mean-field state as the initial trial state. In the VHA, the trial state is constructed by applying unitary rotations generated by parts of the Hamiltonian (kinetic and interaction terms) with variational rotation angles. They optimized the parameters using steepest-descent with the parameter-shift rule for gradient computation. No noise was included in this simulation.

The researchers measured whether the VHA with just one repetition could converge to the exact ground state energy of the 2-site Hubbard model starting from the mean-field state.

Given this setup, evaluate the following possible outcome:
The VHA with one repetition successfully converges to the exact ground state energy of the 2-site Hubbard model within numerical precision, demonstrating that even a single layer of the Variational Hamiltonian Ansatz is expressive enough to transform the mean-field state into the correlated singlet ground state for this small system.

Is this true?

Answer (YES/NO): YES